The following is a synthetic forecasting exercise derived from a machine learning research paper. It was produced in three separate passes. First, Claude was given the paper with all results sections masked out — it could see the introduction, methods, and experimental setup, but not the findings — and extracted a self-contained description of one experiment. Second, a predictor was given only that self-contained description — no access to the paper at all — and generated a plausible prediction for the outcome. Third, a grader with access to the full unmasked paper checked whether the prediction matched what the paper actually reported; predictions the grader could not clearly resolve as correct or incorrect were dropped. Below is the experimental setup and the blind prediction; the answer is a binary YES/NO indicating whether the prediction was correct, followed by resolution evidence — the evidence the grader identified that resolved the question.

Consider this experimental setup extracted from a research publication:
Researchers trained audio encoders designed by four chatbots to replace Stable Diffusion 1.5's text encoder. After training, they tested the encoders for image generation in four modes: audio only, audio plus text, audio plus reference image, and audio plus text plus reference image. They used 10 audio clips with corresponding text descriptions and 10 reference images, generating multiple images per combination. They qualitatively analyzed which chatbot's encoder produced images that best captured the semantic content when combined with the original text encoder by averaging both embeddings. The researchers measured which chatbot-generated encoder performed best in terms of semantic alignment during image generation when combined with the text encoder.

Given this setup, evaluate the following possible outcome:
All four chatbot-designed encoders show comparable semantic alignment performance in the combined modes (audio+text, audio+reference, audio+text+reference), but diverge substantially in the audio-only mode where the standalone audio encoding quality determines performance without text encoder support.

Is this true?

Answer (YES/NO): NO